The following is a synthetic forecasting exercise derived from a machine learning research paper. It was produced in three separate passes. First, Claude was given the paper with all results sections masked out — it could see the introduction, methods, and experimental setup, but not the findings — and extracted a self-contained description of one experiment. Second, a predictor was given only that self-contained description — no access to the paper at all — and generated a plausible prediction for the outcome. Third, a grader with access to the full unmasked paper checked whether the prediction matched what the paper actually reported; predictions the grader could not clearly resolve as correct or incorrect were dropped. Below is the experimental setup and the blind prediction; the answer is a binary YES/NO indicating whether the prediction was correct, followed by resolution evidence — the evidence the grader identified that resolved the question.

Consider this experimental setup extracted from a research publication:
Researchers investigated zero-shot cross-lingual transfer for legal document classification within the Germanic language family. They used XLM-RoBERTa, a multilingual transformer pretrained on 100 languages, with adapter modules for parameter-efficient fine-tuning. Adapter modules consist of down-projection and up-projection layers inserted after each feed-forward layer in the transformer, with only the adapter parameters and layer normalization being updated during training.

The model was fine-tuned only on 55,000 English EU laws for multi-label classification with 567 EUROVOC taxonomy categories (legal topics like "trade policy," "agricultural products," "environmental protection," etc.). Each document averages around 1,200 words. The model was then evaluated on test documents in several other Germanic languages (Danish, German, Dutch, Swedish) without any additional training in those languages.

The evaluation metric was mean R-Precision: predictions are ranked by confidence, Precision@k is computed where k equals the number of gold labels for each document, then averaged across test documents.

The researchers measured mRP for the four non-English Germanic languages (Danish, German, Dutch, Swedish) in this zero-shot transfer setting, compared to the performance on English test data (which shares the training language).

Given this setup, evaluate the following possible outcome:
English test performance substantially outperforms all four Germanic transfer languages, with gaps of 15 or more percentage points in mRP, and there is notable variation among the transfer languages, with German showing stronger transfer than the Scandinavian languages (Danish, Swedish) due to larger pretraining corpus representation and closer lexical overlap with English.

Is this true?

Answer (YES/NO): NO